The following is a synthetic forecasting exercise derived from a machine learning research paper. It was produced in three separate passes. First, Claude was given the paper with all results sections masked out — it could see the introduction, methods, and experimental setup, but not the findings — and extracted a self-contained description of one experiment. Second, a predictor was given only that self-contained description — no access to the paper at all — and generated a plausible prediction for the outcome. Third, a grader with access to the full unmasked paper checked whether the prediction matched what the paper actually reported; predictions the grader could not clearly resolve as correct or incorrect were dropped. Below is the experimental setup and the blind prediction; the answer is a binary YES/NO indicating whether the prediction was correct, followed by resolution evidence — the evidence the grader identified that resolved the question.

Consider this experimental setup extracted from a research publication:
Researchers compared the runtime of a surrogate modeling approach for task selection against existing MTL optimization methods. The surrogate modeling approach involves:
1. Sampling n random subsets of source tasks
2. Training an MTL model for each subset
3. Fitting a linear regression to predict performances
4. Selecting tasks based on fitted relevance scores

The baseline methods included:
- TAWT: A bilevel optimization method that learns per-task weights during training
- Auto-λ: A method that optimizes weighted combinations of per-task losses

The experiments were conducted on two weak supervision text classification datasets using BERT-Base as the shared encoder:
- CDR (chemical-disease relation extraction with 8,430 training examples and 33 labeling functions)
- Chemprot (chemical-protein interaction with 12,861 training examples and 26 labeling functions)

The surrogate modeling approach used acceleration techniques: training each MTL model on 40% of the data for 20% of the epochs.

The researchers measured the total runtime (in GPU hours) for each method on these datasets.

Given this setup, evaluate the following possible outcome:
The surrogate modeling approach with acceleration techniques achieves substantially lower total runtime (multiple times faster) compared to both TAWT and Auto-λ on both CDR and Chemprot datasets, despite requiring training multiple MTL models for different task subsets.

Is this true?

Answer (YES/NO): NO